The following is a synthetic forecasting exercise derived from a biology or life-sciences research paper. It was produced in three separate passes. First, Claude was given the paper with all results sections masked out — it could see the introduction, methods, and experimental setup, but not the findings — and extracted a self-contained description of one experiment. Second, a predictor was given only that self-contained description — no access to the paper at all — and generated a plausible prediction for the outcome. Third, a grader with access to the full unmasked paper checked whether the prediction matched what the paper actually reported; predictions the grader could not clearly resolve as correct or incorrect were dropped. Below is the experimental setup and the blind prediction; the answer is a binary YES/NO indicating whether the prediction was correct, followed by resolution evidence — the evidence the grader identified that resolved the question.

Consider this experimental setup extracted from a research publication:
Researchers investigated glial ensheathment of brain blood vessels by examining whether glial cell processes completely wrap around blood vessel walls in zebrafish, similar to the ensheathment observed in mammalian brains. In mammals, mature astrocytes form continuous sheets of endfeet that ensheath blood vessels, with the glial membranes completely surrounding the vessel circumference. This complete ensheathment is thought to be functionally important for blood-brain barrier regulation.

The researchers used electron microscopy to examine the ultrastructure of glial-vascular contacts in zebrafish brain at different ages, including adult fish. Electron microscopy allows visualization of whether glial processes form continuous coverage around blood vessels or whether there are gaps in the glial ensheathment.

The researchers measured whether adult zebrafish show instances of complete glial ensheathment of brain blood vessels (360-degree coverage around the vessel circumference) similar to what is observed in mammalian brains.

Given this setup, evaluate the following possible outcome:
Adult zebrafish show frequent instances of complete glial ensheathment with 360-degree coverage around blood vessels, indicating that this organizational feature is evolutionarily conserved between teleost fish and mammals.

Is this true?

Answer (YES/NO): NO